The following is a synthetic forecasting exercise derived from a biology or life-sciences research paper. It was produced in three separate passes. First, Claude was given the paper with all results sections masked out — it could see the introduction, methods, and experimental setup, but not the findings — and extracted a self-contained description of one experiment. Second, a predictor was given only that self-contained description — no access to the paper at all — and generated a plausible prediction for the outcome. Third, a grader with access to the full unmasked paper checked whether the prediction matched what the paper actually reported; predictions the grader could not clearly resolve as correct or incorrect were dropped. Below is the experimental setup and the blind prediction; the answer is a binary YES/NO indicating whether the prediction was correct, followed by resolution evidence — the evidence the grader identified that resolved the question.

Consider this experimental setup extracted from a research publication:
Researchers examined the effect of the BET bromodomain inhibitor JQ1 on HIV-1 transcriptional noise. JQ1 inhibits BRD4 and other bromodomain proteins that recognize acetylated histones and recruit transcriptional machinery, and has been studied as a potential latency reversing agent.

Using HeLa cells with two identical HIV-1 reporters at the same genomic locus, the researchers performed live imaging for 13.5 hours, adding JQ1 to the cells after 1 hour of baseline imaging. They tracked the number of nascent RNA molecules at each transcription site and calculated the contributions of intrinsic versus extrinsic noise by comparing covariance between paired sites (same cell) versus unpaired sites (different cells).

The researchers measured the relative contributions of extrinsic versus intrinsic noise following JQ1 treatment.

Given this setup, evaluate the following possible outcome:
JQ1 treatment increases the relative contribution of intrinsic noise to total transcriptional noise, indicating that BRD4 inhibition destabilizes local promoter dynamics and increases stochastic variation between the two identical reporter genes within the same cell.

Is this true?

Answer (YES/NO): NO